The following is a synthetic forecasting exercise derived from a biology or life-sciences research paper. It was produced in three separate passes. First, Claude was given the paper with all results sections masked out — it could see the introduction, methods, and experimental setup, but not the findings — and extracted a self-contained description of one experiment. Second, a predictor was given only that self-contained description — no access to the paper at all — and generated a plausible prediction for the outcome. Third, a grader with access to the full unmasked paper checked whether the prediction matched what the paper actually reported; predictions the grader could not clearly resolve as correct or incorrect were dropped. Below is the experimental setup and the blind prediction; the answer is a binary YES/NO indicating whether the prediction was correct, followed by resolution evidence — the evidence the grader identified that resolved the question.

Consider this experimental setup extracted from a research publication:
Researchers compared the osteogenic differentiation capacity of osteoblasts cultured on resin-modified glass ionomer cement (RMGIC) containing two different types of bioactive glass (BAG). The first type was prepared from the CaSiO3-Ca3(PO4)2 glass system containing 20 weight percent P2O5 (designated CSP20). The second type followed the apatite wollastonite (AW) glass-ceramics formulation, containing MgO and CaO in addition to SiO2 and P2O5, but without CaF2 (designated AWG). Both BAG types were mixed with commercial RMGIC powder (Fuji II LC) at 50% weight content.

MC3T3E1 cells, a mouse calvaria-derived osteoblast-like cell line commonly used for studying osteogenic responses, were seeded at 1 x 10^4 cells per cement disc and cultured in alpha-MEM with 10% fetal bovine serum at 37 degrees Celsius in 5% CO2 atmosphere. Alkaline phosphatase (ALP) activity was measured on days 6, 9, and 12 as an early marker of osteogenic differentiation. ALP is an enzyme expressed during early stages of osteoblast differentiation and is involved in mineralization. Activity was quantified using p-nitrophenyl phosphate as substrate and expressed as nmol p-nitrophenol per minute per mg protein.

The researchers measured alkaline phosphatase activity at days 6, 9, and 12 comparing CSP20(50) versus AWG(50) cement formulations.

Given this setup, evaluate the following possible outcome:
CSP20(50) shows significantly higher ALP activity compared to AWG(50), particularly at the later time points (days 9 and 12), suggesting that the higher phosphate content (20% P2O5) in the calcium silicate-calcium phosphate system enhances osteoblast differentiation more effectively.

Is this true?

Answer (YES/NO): NO